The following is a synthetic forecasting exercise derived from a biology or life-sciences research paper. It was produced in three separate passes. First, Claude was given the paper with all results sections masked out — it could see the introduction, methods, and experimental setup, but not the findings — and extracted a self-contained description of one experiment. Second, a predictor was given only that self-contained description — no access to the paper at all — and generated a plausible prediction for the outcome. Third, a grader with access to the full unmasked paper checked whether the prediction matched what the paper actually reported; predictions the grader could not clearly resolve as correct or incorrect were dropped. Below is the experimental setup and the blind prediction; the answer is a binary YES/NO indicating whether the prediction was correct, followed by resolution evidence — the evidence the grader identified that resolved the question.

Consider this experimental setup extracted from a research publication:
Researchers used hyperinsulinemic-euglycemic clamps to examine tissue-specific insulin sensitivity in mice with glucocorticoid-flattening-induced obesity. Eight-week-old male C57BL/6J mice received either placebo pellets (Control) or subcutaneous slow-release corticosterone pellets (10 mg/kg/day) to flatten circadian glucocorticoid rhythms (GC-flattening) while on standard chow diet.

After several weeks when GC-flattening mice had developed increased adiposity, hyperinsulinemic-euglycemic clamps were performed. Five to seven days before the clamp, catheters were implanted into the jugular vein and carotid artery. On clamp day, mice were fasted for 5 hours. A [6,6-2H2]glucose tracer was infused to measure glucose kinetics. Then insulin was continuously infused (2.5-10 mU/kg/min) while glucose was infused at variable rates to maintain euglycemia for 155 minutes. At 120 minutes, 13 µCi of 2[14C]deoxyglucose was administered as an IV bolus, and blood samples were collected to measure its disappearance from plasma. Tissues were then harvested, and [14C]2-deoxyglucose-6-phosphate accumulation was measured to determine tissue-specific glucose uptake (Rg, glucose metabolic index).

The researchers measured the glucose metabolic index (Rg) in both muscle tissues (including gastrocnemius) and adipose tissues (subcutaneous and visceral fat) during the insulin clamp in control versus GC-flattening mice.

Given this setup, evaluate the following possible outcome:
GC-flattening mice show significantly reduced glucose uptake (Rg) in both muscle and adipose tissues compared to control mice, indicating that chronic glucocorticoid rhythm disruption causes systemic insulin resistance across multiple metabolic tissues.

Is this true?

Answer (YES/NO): YES